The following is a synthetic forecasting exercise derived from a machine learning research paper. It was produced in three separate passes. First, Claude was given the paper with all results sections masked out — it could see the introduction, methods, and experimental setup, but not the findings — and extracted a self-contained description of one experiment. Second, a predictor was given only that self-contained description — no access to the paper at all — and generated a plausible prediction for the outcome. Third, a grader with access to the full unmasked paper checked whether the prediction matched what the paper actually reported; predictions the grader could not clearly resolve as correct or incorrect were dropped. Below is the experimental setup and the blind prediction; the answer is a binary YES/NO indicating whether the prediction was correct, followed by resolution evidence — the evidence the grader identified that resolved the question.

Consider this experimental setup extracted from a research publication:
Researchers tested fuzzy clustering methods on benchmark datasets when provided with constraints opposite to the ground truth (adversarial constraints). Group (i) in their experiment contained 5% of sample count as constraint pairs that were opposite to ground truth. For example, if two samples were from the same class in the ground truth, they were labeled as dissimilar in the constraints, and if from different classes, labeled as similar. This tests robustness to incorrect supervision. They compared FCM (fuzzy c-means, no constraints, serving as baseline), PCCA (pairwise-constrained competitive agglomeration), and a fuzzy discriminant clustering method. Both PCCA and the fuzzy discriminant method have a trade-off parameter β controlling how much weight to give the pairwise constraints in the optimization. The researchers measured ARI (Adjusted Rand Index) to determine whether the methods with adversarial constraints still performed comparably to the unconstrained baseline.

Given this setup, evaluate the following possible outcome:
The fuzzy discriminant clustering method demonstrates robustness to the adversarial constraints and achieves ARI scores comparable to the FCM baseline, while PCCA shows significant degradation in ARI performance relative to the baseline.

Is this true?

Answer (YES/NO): NO